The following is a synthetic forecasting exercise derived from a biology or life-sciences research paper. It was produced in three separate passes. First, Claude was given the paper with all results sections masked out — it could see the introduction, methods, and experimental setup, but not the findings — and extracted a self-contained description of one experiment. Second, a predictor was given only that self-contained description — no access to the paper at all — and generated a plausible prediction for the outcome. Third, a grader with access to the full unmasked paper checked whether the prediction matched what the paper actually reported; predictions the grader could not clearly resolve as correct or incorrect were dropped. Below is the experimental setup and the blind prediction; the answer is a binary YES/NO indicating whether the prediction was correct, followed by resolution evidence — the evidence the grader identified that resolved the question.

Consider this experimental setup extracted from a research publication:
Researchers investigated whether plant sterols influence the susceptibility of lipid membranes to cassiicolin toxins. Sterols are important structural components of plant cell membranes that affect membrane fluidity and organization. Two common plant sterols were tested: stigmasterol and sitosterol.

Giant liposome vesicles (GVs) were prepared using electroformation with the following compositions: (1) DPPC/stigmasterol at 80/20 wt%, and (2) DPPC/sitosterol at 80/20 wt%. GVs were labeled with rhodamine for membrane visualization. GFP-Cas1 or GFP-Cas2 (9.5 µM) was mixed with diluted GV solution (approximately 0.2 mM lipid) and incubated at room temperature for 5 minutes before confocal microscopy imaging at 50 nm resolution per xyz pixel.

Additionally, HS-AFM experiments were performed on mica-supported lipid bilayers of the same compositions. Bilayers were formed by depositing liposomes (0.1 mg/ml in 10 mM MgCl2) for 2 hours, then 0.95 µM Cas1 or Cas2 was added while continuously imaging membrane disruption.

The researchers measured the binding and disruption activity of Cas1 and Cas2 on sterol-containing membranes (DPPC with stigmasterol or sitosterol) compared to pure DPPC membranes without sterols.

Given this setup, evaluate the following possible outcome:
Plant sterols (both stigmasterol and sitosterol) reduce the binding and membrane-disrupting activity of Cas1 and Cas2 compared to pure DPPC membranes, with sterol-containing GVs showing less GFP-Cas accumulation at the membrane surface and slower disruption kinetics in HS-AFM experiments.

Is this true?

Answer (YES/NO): NO